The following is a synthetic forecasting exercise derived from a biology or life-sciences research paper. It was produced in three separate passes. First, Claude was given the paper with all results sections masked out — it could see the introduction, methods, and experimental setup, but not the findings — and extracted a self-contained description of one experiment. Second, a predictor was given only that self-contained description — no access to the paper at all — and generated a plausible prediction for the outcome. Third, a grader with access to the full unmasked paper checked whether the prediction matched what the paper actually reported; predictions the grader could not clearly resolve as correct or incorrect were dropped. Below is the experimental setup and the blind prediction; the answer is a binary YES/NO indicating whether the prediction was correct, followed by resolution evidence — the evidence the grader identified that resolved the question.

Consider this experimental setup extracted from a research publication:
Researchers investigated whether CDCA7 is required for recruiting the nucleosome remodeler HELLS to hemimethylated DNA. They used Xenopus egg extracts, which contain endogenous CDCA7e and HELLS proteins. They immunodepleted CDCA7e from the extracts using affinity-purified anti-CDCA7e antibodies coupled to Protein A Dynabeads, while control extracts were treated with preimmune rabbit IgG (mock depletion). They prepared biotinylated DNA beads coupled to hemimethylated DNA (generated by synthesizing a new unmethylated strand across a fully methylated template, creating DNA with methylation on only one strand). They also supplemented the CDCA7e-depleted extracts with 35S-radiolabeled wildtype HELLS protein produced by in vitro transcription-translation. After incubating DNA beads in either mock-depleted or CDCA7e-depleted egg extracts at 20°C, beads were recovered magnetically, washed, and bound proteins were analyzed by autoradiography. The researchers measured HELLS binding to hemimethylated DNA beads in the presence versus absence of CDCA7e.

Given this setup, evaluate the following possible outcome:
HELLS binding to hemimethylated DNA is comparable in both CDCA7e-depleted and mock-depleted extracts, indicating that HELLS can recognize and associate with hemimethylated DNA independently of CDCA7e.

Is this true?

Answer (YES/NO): NO